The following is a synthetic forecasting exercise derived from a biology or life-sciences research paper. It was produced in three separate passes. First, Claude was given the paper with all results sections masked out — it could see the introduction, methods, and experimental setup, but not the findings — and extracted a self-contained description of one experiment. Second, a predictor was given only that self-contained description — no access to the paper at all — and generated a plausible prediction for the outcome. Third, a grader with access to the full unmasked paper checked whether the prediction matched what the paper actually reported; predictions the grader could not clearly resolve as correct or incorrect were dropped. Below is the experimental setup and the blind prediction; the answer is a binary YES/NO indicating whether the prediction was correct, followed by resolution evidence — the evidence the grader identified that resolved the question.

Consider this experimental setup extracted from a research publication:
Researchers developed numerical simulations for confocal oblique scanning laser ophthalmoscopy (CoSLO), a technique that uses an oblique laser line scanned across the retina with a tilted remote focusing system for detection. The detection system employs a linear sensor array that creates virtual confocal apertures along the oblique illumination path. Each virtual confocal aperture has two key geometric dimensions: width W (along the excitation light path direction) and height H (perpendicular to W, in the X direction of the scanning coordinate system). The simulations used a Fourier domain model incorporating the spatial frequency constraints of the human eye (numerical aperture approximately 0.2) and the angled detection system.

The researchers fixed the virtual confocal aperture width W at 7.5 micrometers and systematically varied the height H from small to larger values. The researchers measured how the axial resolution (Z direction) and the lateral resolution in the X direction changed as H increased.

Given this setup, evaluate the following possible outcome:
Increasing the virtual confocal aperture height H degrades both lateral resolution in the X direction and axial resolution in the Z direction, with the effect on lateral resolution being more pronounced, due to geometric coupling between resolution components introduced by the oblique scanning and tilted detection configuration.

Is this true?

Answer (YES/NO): NO